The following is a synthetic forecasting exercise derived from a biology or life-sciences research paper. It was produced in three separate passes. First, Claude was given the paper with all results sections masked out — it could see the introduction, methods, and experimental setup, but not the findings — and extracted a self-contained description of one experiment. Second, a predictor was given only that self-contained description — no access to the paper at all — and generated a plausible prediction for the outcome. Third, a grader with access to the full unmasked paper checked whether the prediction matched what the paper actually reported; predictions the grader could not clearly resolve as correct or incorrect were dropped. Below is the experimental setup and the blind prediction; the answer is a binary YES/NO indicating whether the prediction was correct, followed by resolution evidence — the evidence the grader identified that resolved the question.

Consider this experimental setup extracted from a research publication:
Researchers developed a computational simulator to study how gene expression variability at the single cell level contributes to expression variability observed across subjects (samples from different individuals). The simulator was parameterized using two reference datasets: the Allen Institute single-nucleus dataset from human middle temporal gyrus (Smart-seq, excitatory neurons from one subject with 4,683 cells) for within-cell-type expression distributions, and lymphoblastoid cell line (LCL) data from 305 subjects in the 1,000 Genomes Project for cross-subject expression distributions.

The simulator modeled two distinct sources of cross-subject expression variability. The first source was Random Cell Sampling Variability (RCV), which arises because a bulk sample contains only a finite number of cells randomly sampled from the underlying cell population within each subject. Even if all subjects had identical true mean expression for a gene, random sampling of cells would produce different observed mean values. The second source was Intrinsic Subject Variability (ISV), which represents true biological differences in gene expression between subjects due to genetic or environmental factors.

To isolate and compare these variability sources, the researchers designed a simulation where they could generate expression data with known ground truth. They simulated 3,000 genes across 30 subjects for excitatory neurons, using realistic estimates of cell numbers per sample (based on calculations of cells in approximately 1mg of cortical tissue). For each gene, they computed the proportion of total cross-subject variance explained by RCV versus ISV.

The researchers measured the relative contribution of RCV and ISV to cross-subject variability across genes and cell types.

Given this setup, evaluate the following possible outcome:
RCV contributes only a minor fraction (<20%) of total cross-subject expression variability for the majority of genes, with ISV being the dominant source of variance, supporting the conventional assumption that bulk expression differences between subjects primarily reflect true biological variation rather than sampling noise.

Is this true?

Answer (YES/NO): YES